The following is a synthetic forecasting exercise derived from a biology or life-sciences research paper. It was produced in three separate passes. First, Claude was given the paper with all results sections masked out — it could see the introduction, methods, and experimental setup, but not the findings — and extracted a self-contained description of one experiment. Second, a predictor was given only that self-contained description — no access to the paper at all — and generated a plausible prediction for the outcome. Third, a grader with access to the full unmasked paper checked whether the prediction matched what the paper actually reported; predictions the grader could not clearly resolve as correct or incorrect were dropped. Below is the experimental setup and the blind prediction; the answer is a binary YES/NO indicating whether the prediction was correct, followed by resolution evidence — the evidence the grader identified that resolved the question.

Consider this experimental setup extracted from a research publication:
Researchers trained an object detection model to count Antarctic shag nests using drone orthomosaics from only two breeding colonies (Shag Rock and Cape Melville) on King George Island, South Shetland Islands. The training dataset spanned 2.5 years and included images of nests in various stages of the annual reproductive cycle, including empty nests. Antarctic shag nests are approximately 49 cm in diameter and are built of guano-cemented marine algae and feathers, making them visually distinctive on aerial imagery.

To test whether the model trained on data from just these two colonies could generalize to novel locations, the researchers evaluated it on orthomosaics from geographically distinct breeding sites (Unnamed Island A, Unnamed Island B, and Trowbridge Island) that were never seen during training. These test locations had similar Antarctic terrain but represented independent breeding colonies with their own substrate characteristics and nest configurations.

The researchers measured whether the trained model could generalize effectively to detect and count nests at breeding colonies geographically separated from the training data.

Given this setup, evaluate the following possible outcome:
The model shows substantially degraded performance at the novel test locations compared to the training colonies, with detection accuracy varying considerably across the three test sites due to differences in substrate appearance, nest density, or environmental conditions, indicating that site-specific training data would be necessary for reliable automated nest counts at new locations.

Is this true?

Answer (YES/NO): NO